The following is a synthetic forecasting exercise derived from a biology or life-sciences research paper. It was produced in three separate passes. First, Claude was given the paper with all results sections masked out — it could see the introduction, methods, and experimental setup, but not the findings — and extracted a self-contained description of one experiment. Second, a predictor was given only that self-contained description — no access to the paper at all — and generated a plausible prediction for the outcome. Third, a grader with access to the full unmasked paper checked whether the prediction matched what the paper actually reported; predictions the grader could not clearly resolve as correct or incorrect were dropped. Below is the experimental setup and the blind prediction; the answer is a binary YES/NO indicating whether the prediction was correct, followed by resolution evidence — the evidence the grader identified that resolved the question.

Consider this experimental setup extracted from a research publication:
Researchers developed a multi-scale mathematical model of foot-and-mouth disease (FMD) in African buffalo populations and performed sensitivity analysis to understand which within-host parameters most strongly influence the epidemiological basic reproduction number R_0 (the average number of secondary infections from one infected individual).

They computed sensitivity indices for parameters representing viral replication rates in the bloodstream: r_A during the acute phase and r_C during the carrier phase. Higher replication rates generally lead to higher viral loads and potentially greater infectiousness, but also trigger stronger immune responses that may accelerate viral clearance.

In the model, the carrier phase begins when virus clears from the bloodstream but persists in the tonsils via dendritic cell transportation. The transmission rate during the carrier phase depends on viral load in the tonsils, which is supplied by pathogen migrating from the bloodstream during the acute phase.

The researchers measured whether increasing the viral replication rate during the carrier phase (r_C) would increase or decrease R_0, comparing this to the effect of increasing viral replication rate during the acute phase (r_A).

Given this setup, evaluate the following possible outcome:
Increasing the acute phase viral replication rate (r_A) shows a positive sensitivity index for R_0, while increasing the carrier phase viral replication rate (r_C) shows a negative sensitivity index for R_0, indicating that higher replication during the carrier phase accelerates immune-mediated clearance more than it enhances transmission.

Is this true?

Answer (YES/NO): YES